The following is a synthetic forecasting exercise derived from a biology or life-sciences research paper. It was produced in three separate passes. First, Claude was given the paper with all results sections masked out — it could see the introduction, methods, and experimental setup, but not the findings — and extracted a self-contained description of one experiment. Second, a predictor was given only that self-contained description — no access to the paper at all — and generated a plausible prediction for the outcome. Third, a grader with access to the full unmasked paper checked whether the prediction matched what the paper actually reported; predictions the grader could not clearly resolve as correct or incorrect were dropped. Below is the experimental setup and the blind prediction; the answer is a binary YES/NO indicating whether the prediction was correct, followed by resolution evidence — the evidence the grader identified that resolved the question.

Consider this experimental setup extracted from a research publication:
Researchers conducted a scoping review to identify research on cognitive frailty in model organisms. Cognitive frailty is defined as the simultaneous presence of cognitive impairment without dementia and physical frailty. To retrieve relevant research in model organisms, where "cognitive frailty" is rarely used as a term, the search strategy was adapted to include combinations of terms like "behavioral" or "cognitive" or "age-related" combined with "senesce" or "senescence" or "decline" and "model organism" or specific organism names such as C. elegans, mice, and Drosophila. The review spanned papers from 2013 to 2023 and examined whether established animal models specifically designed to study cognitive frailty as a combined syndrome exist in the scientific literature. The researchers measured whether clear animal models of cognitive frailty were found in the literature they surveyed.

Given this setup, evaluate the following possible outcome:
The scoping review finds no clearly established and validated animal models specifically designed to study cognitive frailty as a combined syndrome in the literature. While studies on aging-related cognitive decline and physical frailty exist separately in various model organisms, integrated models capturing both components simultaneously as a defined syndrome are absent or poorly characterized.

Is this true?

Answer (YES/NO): YES